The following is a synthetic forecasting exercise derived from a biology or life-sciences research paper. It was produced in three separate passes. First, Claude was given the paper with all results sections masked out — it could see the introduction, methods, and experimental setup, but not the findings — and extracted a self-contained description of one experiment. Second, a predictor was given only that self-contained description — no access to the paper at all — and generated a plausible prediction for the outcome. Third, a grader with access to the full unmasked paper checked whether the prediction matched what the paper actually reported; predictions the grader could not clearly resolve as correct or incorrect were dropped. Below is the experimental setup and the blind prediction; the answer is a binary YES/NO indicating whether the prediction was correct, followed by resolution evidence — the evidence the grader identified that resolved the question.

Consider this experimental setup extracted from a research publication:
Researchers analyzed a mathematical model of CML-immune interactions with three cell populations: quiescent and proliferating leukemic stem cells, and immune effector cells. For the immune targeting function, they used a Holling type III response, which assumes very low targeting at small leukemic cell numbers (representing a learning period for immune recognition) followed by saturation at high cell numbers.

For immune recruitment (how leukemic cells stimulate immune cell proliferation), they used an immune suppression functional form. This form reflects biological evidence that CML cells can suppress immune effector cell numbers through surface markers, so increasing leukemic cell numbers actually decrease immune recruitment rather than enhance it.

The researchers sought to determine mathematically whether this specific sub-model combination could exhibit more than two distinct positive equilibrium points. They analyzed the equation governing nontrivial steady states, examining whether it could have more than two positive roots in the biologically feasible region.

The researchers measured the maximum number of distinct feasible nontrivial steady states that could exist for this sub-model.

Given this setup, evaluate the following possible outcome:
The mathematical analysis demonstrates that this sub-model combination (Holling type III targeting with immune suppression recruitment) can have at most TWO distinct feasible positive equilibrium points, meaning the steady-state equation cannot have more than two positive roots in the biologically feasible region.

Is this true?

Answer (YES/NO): NO